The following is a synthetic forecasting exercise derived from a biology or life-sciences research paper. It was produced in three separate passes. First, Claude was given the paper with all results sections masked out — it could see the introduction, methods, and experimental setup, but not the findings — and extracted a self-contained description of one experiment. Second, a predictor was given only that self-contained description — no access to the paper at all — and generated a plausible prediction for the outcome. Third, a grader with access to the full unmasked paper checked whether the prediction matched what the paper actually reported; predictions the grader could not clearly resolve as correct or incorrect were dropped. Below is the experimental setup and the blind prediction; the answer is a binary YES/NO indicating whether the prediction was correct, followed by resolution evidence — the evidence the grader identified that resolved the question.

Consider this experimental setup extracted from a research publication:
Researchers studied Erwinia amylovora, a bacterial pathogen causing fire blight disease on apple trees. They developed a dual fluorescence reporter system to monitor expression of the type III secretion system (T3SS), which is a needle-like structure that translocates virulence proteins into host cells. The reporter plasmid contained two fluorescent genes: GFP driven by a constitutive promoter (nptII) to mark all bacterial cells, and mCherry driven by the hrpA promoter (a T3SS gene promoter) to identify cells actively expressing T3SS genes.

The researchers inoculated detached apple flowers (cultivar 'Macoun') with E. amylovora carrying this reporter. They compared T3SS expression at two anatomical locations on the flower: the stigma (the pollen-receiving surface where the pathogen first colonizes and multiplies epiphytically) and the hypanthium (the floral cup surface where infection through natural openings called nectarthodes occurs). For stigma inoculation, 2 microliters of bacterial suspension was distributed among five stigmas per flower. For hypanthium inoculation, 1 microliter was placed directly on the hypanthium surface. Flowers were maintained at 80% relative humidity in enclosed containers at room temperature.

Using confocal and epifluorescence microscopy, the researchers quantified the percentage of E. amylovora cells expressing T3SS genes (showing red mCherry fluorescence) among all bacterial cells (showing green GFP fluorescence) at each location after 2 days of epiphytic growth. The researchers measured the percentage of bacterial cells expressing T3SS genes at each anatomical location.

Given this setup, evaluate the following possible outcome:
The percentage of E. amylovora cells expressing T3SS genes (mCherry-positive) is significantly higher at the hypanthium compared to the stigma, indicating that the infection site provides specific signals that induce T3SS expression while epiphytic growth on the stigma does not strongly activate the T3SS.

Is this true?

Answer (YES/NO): NO